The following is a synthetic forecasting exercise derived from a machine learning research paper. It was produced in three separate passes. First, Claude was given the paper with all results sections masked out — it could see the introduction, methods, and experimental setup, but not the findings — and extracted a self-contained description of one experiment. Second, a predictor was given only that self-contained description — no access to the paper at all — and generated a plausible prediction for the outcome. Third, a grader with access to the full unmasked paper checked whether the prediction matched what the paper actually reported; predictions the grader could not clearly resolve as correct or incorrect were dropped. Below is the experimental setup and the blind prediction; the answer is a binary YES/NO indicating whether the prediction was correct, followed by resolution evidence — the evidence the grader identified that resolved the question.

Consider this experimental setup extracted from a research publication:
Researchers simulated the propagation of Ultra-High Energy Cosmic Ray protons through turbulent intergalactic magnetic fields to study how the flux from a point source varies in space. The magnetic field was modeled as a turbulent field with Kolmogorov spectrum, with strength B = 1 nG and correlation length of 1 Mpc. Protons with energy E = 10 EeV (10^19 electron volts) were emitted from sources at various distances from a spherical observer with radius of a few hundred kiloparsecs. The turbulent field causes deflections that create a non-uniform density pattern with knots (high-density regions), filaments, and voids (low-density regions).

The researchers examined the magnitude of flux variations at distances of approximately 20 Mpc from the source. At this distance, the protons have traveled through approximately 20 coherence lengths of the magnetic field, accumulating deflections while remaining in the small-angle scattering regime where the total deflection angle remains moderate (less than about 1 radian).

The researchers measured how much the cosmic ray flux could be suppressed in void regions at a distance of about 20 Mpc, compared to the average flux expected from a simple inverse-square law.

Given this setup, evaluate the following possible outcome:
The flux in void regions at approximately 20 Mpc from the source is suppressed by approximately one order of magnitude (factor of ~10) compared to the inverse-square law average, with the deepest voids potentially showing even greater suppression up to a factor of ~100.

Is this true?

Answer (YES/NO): NO